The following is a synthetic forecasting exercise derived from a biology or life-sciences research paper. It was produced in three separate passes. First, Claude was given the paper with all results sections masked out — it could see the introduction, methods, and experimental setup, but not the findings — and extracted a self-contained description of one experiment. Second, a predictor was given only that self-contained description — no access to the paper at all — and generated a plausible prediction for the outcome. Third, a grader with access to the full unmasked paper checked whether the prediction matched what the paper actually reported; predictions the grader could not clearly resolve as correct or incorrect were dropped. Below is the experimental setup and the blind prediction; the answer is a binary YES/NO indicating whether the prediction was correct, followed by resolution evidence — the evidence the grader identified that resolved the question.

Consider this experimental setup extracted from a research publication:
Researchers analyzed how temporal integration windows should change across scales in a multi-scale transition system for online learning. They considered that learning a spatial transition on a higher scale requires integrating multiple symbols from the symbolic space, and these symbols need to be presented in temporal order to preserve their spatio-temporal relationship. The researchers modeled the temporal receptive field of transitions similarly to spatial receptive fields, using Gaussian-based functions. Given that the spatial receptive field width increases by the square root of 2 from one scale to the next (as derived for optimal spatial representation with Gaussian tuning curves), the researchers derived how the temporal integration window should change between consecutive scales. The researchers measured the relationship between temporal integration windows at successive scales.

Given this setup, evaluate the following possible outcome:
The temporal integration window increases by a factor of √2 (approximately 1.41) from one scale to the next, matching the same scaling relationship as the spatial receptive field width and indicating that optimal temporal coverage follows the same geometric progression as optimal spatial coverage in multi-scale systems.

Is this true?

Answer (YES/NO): YES